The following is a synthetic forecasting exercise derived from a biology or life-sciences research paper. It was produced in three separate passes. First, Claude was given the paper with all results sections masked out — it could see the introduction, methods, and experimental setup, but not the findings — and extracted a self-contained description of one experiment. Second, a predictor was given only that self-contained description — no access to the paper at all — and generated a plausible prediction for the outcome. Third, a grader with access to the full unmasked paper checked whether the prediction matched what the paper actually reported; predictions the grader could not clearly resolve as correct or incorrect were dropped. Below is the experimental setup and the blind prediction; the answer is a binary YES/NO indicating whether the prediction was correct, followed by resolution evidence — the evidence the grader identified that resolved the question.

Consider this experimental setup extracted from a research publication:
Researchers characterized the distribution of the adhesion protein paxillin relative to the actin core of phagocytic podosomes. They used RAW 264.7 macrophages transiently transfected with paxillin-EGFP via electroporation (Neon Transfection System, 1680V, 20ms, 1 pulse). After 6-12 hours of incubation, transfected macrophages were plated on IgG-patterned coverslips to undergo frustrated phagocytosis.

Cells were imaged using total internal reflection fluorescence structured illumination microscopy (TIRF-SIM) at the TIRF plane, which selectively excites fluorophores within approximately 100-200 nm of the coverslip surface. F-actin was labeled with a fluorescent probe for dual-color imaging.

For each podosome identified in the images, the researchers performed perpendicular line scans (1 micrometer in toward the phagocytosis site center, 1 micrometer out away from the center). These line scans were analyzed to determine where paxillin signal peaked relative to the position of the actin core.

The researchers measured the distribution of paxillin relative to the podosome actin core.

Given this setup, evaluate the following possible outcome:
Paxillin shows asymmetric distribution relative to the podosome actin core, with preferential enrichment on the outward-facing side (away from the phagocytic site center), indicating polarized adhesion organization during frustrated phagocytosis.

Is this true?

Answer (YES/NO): NO